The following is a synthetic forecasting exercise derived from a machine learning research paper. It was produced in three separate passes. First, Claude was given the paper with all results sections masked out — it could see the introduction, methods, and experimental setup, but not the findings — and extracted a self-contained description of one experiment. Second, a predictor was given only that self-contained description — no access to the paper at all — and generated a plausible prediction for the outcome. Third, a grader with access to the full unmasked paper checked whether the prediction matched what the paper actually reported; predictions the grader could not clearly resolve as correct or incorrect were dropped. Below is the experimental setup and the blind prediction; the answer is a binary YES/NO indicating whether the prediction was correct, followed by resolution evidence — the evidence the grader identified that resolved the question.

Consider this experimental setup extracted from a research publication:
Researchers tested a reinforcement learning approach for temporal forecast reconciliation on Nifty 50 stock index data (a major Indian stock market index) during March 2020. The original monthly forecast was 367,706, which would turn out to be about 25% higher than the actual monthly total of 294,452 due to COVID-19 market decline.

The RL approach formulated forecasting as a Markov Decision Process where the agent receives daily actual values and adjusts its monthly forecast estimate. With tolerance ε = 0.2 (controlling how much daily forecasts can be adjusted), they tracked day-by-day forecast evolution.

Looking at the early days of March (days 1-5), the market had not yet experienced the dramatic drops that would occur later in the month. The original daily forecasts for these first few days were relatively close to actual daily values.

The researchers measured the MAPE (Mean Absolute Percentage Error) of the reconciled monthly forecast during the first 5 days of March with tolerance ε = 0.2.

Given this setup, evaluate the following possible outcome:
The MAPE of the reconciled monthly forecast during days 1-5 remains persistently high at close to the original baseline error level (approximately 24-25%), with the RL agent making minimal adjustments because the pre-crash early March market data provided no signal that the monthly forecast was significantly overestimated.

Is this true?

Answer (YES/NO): YES